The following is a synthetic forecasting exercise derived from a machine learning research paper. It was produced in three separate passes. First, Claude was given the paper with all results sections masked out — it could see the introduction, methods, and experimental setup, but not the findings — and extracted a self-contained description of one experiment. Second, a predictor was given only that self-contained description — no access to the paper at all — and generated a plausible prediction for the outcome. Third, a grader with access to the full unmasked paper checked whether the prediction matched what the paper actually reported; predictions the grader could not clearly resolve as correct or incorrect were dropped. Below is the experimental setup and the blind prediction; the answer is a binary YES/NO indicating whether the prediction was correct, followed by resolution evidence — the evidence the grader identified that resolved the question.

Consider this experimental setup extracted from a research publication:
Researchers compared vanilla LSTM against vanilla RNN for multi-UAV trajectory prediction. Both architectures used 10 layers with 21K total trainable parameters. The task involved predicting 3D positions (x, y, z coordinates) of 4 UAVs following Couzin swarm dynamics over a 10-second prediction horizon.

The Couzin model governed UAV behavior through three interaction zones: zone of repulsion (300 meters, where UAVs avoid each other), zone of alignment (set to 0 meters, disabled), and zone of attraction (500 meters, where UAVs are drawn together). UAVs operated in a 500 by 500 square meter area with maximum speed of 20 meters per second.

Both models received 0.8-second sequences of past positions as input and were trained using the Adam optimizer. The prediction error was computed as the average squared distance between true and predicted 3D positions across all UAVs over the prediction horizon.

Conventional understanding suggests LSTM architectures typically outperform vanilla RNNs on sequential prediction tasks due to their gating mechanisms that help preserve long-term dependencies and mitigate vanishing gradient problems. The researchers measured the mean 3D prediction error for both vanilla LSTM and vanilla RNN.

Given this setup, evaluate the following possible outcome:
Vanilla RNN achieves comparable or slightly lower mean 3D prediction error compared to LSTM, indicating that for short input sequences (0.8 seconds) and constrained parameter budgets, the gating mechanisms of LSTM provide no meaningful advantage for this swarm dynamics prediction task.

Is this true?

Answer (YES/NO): NO